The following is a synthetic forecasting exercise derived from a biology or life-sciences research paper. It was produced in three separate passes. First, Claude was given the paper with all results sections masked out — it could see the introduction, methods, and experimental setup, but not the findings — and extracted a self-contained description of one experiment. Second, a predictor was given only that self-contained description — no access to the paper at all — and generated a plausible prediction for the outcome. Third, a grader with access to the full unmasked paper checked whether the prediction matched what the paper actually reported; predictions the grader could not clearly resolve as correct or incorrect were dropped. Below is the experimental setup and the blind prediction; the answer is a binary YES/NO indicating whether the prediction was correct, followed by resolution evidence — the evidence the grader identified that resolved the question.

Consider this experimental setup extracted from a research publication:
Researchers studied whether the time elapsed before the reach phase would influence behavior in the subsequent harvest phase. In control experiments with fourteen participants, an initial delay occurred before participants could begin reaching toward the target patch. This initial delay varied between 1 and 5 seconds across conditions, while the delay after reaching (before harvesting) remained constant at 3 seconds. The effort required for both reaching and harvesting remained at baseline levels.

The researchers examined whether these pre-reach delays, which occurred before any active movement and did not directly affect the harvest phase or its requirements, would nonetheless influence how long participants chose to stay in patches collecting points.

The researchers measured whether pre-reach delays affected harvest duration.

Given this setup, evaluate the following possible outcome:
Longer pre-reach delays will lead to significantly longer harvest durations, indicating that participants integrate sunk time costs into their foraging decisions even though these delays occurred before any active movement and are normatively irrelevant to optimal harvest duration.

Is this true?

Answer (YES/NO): YES